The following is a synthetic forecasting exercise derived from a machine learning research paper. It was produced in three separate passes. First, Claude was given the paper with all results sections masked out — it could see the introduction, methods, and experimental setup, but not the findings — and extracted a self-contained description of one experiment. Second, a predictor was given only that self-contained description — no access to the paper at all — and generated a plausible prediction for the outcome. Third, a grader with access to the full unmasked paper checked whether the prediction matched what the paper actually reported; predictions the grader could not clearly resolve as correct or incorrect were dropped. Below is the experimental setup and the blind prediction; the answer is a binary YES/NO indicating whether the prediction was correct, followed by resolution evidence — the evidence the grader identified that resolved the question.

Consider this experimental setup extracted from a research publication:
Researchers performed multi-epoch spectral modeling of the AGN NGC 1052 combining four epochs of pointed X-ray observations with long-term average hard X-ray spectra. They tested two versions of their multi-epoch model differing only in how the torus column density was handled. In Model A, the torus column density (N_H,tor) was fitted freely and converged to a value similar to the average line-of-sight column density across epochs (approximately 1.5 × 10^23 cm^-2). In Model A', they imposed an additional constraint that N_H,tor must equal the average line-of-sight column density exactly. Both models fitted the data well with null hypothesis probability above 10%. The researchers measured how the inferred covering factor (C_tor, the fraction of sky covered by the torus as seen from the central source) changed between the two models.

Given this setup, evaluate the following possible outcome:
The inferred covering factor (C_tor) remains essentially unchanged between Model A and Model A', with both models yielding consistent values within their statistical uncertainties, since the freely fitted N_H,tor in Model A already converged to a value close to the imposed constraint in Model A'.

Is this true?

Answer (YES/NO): NO